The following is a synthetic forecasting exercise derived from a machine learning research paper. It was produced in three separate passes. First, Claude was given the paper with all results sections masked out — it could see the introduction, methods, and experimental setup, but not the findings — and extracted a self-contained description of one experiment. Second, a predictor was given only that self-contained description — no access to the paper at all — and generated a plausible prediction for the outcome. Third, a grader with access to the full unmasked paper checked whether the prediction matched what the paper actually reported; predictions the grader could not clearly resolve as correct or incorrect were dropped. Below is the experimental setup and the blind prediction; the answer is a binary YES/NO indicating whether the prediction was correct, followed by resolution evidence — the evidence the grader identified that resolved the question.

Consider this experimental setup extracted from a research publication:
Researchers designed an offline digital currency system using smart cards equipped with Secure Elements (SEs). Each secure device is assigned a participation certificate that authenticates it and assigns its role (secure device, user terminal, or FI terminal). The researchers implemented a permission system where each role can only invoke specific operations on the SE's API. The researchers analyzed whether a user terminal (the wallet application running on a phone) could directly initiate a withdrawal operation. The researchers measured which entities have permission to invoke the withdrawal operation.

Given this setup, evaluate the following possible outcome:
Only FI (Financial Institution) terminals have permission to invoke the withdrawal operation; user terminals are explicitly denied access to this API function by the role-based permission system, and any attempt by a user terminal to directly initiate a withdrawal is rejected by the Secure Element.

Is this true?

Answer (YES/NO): YES